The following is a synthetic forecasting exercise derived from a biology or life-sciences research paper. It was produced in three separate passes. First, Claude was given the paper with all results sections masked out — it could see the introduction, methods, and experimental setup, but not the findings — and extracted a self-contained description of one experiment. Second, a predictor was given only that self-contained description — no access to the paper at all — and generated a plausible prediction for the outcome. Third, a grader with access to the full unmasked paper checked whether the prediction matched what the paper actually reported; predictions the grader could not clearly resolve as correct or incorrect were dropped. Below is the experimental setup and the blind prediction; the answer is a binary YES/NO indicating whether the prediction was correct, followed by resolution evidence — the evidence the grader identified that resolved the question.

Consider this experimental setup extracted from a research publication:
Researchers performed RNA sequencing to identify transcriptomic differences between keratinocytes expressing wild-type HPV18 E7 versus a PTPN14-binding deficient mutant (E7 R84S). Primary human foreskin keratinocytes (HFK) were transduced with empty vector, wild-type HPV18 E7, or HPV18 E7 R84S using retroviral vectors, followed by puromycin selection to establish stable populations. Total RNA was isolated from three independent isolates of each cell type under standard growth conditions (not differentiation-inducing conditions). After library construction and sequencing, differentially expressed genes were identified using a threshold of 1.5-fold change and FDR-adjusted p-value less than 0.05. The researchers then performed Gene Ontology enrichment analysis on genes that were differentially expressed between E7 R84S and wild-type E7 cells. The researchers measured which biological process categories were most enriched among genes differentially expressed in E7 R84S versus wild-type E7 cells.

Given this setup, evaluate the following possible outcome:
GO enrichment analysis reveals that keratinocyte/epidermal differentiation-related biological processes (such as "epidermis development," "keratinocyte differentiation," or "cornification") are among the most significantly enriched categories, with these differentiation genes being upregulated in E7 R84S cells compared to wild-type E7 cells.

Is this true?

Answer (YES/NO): YES